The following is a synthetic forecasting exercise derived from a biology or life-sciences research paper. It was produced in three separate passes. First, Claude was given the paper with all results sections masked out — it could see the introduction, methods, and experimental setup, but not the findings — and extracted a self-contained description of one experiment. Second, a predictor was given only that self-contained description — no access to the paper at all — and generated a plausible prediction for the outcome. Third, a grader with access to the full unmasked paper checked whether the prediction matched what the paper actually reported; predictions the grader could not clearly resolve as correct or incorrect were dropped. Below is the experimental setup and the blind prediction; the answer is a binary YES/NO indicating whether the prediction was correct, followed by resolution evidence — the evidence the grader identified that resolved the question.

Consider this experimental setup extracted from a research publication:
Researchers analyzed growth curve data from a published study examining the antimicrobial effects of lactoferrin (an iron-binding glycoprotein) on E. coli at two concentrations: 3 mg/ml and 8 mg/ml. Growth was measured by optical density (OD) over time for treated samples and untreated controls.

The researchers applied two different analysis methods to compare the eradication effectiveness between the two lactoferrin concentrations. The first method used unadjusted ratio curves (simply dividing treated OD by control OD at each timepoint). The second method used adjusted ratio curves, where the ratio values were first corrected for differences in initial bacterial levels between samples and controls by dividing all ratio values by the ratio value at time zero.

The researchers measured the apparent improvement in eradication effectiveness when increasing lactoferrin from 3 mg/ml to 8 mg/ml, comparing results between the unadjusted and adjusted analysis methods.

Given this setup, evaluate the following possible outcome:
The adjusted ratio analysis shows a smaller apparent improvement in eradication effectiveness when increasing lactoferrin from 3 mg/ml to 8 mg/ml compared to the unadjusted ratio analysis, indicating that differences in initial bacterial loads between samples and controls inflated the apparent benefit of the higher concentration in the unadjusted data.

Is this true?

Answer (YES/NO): NO